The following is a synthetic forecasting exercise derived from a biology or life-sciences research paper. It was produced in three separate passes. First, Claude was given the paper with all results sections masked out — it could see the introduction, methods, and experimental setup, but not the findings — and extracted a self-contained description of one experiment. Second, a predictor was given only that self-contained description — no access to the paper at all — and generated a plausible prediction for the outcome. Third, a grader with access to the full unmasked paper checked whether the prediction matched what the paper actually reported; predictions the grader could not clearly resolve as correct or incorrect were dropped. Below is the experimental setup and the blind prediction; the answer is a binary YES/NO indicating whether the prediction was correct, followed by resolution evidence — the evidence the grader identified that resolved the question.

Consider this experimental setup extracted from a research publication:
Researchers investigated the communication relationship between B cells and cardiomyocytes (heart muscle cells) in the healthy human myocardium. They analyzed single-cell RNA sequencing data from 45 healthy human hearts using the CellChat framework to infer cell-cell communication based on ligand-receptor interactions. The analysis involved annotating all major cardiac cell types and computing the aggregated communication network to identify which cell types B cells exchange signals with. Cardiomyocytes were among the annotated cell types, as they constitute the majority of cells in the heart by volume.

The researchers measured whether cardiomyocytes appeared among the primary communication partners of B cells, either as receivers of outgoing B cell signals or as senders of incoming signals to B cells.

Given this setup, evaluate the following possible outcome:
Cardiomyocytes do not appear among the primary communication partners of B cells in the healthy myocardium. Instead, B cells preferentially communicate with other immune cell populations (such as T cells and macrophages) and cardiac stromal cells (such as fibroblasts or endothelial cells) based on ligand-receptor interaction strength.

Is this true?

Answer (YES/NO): YES